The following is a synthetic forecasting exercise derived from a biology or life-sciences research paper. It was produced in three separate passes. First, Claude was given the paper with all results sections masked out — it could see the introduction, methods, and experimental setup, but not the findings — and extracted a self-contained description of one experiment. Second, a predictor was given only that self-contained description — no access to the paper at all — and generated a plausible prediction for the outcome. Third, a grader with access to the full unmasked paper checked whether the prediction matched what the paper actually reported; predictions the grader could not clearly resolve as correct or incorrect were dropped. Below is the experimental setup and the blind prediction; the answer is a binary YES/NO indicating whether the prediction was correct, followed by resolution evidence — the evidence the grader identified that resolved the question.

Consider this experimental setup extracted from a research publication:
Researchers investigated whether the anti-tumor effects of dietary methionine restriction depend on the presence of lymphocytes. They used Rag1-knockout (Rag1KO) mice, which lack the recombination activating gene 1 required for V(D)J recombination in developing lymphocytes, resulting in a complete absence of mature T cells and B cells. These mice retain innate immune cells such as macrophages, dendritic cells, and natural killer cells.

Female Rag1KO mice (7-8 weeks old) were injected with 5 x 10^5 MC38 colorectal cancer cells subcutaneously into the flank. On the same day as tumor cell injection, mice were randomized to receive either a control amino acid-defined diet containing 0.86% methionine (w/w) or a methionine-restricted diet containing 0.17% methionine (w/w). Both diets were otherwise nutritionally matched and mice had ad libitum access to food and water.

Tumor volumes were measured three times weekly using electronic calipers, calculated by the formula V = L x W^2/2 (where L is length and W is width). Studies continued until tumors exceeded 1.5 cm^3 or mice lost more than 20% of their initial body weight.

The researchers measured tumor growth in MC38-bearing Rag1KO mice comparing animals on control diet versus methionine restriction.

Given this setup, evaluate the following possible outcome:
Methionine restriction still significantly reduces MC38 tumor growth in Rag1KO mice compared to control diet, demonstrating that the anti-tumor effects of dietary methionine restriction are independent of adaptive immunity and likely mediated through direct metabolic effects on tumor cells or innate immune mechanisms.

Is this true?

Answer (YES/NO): NO